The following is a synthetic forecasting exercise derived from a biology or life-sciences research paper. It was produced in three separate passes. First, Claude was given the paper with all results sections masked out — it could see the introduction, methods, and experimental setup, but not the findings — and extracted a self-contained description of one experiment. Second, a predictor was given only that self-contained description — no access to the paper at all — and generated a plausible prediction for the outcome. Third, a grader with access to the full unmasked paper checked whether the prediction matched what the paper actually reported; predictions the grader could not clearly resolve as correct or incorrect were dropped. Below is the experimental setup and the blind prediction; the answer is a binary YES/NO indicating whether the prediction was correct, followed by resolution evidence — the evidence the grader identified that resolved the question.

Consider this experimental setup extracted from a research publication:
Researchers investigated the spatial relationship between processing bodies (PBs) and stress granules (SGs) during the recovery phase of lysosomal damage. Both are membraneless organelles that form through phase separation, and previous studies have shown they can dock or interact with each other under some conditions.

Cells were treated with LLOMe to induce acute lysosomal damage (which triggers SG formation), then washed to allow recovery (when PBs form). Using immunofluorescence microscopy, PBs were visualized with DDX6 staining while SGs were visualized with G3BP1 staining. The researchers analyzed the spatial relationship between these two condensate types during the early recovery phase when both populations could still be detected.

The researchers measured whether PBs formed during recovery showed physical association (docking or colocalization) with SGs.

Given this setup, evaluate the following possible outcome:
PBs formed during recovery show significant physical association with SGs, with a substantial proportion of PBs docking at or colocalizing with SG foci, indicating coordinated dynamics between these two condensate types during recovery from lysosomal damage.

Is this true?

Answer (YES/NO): YES